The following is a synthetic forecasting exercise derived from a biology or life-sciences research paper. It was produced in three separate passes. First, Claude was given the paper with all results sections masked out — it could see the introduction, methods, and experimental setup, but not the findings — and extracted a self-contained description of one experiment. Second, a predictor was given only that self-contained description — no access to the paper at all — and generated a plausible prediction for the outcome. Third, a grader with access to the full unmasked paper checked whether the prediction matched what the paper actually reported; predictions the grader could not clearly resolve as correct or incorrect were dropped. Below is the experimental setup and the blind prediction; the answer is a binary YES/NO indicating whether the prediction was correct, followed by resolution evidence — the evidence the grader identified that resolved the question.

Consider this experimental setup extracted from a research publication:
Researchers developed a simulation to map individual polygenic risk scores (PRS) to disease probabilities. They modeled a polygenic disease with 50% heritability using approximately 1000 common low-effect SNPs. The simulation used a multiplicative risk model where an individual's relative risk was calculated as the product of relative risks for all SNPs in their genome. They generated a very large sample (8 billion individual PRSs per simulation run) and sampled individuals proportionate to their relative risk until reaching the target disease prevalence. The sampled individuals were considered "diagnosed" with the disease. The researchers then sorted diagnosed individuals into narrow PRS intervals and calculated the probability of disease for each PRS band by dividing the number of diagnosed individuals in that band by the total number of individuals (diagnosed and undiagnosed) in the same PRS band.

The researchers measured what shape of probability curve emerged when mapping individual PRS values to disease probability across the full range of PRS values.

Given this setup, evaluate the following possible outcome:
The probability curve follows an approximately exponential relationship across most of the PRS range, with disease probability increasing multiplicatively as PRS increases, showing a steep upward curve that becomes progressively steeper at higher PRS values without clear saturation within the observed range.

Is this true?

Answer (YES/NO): NO